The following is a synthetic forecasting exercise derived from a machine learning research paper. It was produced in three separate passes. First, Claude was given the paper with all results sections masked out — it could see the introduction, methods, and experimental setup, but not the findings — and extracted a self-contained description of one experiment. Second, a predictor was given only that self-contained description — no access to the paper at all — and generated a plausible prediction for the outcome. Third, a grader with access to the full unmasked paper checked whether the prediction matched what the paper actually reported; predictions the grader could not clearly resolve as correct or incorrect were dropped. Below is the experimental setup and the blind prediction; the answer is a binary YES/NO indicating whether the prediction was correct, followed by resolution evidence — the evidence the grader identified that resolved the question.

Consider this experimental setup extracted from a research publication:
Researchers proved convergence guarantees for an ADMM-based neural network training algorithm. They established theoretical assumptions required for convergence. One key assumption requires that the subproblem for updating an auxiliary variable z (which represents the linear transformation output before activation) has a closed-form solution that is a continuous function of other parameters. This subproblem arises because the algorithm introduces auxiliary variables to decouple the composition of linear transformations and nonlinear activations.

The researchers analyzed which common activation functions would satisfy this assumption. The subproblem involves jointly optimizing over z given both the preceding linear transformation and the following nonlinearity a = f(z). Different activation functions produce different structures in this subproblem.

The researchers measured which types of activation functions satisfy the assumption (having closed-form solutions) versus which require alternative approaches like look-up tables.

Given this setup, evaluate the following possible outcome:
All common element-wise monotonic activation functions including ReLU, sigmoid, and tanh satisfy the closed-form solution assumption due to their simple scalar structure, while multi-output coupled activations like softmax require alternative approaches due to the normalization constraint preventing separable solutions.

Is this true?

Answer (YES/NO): NO